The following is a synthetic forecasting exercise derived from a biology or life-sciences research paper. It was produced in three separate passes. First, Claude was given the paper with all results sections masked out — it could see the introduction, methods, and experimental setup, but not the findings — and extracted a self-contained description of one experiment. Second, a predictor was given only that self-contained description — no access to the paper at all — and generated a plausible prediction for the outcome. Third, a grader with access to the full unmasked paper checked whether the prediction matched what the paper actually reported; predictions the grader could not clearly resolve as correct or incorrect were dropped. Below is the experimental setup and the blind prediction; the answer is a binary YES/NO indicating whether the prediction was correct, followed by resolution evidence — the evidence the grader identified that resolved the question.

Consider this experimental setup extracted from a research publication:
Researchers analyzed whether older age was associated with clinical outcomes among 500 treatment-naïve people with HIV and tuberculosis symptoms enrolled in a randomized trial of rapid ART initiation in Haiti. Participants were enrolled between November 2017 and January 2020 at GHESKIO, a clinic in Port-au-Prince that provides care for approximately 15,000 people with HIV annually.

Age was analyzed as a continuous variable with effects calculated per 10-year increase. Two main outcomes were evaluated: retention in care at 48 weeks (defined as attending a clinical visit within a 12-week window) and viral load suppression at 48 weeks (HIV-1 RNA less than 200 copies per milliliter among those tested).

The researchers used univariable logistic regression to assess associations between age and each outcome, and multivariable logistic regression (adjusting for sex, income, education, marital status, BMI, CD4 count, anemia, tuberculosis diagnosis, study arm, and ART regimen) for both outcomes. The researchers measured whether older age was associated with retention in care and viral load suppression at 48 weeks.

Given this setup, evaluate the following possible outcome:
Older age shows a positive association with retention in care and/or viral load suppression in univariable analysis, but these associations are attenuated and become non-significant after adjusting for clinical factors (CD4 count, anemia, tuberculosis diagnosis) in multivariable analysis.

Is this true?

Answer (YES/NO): NO